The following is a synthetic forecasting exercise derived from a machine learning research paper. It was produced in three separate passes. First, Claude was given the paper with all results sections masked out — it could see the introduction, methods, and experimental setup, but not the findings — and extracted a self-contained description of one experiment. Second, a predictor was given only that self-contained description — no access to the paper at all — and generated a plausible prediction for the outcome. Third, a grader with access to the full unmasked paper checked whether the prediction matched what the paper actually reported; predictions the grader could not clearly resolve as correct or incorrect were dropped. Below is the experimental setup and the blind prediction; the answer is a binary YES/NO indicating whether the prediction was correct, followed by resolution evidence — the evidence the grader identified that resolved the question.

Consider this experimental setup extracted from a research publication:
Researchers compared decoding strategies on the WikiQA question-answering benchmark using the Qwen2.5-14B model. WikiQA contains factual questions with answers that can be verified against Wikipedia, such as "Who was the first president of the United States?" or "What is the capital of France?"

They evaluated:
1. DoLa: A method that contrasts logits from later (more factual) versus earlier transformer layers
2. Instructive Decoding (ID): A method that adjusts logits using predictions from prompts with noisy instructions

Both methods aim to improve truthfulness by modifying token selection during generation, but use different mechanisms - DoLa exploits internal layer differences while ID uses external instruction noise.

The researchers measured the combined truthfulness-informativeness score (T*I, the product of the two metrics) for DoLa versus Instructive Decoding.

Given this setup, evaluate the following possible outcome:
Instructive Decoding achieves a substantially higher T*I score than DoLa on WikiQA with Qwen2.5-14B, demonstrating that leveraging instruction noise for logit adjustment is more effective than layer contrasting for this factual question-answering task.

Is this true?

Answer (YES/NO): NO